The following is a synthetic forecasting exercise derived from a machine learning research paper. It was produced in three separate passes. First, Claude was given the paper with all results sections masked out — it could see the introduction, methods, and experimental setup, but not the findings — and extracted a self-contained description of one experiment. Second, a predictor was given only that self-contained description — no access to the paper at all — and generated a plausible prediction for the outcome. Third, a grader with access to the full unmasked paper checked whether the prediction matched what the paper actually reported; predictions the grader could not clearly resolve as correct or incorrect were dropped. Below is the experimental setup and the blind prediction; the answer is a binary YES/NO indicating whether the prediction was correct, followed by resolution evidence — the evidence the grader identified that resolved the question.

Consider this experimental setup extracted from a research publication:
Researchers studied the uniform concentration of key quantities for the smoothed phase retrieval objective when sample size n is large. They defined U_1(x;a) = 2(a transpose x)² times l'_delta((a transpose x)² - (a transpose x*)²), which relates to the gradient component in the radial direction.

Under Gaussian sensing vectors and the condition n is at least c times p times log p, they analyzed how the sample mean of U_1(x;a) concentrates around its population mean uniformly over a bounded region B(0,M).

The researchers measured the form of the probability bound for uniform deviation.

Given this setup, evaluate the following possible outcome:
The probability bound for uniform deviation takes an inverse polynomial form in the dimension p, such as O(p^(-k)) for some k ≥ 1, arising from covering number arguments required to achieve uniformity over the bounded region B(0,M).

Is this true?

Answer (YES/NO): NO